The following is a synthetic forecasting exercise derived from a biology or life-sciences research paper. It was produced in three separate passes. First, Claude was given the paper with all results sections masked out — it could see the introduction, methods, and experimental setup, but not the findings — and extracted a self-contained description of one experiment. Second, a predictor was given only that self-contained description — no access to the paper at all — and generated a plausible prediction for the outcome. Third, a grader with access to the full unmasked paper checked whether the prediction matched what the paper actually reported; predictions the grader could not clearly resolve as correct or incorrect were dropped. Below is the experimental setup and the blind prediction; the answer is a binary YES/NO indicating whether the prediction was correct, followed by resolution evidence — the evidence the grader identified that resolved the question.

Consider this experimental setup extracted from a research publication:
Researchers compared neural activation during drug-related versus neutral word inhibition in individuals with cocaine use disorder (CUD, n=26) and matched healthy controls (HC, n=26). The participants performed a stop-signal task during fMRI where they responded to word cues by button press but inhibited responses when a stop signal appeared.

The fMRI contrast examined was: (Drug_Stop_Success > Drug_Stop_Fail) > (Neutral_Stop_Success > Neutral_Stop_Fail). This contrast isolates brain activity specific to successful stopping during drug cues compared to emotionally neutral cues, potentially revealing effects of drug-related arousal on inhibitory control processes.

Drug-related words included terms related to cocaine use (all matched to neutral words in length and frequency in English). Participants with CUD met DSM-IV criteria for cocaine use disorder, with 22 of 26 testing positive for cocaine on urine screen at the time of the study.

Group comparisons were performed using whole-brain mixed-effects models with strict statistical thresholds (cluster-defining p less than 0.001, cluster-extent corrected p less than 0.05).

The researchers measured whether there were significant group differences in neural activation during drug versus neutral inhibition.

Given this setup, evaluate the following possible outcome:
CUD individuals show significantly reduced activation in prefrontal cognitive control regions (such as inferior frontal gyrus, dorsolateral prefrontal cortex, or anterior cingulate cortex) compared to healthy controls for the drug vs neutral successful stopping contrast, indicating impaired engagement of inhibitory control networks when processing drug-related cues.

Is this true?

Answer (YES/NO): NO